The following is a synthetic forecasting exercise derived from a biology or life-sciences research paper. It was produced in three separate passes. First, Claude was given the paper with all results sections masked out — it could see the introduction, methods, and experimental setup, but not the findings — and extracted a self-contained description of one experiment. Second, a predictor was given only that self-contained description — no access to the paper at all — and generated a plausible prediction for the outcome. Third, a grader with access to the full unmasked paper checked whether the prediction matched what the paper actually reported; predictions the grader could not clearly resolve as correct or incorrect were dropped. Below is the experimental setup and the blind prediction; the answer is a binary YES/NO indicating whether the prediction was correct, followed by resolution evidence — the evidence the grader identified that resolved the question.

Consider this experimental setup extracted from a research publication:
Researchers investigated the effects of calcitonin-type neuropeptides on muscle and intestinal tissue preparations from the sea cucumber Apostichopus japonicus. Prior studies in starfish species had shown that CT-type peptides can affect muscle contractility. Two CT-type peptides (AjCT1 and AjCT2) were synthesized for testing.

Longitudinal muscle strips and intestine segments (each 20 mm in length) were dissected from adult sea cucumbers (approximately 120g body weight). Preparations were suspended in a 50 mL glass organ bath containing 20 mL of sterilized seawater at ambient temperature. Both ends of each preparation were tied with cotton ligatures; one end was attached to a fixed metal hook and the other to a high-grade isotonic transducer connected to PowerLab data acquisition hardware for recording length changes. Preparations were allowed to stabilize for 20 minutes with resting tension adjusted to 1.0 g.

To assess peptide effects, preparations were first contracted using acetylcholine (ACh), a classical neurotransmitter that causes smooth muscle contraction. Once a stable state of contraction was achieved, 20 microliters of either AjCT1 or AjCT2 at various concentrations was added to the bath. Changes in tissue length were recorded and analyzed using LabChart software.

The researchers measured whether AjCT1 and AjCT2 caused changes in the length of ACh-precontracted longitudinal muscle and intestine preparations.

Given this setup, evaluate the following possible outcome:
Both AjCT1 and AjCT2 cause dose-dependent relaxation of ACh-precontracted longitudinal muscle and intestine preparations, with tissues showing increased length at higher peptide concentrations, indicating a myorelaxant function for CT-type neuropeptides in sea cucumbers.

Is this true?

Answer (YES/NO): NO